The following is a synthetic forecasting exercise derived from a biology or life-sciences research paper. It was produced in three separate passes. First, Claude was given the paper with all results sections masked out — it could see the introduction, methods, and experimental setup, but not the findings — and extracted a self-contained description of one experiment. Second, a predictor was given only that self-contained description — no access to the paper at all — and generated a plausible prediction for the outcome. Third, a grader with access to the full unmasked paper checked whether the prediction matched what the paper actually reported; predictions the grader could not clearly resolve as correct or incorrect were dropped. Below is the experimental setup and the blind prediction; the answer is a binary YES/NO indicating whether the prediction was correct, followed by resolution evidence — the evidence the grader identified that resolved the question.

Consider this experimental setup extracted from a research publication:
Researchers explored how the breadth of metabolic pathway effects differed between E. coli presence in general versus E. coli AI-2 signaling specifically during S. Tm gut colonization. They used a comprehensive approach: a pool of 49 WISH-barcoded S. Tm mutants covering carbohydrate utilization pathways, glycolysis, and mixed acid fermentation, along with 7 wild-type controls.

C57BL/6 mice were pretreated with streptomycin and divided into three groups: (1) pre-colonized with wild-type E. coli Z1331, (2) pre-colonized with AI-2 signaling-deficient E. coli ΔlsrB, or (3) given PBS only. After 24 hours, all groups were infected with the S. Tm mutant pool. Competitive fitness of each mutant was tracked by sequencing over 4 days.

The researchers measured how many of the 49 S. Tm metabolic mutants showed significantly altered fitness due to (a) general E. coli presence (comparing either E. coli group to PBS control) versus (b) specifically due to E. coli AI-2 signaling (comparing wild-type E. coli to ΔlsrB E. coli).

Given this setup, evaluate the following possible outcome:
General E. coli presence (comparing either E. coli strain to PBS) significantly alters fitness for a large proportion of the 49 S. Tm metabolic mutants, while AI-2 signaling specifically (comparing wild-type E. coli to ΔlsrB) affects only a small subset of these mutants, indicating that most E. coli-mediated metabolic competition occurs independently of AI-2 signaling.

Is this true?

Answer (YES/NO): NO